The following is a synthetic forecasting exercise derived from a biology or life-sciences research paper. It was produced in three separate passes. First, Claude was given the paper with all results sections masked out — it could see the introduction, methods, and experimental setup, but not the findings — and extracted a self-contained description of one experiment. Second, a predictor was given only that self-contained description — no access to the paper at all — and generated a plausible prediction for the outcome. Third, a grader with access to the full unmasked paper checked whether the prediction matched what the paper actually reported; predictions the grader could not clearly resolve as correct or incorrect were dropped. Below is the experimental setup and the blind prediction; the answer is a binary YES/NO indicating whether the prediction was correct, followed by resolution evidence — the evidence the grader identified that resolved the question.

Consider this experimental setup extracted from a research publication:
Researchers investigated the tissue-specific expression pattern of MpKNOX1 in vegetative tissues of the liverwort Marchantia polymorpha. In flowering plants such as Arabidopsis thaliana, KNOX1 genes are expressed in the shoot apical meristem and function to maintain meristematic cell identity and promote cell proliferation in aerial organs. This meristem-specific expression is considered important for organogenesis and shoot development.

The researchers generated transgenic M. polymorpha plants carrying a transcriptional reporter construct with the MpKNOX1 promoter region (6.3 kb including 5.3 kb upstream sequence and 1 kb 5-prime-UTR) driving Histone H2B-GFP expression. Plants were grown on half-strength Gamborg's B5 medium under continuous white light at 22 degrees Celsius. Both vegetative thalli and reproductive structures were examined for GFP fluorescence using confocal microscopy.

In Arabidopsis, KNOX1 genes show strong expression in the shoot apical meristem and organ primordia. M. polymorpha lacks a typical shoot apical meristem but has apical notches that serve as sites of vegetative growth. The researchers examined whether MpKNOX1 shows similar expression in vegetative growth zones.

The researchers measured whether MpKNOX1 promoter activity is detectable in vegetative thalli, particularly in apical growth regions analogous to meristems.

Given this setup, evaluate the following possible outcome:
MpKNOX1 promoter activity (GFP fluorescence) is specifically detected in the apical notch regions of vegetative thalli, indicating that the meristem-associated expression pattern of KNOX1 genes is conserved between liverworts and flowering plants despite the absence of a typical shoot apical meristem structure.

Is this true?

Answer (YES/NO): NO